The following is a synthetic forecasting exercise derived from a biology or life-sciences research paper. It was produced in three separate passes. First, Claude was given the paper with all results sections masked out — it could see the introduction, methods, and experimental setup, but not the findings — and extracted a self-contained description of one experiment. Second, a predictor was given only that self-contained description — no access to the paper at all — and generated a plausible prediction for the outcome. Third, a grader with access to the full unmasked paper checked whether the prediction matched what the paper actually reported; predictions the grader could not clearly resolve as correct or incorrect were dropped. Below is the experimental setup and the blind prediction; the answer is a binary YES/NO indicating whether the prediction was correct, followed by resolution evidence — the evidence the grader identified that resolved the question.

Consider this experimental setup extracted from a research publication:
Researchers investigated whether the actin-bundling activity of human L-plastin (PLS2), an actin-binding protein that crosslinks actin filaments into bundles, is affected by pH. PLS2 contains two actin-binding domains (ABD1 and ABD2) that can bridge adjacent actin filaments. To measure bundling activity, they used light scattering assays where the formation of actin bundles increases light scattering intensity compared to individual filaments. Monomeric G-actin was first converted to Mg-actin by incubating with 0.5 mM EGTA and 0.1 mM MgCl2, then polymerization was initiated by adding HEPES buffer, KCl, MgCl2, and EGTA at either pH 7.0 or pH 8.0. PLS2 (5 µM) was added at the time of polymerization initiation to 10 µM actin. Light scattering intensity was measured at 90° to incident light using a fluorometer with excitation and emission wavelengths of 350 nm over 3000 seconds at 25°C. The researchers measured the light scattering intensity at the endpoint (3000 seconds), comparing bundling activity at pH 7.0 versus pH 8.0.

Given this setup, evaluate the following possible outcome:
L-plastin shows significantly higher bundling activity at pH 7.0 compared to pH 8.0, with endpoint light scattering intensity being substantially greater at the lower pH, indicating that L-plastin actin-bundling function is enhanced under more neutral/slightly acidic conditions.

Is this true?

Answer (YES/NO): YES